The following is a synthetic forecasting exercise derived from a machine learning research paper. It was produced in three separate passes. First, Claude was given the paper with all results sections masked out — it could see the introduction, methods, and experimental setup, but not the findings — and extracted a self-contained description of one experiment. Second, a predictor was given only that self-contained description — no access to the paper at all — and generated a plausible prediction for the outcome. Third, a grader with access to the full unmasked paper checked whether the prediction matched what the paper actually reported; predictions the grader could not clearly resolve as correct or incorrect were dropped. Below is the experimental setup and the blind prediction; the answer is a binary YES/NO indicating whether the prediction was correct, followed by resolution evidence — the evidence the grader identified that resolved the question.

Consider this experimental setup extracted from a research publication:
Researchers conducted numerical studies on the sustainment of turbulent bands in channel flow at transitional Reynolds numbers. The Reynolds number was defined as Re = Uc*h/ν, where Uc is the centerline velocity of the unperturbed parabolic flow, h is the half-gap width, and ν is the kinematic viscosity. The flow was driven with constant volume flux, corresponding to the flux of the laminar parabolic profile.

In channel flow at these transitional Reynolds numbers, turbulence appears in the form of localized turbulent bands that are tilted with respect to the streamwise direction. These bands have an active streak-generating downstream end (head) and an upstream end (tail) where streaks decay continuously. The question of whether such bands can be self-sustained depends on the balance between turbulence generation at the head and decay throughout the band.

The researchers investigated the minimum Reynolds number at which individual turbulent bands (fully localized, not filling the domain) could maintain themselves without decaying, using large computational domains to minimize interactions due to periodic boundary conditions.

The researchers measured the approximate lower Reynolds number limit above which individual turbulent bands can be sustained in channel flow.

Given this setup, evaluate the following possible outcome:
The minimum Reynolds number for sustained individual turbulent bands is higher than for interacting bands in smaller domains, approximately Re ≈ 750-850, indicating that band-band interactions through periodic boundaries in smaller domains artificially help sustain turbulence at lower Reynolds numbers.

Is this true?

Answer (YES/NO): NO